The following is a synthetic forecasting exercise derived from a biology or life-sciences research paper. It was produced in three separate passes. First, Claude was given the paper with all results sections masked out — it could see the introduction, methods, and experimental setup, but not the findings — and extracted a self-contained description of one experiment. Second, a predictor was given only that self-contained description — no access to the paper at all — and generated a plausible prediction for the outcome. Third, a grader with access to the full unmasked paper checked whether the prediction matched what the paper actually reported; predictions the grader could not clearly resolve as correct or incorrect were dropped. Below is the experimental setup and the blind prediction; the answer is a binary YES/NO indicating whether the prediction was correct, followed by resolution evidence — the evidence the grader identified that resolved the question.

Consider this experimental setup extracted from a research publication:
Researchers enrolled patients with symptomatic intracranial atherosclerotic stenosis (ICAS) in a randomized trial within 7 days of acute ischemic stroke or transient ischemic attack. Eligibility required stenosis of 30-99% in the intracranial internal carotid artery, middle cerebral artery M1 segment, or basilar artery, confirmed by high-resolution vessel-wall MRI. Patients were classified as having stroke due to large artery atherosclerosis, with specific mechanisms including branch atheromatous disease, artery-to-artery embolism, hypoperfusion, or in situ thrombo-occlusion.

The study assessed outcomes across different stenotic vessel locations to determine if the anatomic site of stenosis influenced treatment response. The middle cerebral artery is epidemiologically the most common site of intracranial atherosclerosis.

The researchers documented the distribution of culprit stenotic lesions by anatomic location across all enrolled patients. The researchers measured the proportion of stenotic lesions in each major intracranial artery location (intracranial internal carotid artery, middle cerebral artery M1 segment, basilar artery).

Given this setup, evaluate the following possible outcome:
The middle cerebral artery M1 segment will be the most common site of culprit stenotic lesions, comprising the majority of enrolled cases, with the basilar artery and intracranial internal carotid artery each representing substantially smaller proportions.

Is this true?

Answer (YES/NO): NO